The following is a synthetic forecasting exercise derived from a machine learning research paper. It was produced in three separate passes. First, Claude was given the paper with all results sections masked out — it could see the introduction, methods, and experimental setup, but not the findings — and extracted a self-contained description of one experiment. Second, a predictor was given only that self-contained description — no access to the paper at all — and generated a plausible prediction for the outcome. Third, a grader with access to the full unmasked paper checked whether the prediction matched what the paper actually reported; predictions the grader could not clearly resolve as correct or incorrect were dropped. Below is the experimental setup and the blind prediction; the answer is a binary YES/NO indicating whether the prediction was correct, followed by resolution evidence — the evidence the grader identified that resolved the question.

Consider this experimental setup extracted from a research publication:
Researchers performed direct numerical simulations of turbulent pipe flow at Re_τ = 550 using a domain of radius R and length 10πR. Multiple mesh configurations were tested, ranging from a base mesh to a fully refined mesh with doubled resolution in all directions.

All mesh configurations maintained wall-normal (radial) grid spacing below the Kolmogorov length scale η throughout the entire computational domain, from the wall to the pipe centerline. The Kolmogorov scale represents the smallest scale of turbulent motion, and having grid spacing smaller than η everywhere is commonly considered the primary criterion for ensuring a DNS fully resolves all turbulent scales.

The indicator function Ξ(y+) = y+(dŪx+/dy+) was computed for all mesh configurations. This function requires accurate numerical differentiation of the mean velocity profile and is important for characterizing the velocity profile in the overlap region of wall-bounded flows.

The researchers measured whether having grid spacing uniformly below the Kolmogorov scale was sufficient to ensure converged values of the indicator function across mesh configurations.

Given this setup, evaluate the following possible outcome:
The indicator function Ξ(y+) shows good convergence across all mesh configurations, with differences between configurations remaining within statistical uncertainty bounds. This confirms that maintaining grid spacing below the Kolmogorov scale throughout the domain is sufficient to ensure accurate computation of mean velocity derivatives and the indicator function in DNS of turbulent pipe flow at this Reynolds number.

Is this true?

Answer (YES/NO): NO